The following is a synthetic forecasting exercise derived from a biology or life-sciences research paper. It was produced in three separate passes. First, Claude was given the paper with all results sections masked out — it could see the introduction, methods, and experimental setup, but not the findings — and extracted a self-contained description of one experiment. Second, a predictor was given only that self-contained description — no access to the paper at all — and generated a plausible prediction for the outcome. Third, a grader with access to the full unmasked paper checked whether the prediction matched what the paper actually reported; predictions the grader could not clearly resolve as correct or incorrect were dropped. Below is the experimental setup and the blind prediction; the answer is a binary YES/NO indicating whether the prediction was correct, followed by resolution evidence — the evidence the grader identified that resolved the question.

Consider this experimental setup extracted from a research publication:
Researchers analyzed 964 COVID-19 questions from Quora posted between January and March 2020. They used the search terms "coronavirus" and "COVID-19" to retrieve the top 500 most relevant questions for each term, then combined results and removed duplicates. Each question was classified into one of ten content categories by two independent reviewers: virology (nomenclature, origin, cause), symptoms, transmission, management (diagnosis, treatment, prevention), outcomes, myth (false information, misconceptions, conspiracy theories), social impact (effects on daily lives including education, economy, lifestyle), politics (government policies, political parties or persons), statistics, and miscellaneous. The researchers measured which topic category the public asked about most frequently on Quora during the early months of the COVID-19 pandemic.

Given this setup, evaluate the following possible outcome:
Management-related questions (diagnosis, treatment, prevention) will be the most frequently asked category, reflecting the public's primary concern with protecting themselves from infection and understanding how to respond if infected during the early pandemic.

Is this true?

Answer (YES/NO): NO